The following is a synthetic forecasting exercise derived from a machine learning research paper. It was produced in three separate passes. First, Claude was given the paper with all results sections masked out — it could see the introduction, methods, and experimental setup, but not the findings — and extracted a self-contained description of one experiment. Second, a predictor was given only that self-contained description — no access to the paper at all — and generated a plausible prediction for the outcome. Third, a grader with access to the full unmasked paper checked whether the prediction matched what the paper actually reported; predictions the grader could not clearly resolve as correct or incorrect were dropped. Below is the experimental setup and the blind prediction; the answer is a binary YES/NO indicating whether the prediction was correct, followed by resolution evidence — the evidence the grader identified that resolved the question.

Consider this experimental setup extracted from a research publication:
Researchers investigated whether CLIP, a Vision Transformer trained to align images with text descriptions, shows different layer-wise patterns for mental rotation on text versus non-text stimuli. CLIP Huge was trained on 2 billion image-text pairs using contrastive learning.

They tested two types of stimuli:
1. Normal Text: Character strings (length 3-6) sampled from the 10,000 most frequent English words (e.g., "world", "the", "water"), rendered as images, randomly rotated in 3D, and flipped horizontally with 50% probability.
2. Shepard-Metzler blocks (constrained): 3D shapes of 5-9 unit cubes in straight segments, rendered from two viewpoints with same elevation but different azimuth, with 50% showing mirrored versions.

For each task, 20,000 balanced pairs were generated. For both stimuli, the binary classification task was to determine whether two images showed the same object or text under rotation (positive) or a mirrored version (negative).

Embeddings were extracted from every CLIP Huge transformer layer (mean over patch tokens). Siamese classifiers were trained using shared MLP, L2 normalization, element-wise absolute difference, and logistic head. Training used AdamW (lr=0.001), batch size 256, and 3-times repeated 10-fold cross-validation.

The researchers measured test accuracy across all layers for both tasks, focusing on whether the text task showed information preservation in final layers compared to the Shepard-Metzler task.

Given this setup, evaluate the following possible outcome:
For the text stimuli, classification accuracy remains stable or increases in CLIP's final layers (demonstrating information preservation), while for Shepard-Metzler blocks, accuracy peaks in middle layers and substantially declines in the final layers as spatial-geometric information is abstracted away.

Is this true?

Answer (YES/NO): YES